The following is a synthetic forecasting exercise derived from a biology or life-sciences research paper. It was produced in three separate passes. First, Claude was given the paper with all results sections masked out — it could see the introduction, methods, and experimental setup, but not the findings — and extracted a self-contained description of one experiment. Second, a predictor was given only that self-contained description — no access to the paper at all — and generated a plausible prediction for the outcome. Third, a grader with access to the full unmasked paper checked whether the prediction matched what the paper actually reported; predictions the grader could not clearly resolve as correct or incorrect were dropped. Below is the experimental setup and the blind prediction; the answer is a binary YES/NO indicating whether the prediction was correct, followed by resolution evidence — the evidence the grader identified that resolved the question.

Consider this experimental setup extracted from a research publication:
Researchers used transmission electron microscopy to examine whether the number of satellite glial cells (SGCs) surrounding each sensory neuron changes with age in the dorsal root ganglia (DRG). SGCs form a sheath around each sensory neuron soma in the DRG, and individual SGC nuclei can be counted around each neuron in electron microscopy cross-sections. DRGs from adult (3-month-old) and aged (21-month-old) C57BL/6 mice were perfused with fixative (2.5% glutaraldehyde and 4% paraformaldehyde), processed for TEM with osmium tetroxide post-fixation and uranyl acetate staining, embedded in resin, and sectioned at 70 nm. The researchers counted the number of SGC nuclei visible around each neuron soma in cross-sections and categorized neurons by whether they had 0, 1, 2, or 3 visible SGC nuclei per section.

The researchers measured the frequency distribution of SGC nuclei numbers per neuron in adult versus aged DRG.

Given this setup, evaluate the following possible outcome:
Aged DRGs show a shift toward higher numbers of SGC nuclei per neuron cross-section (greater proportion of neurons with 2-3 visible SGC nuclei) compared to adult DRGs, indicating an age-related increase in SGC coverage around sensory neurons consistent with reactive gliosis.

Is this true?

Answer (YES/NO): NO